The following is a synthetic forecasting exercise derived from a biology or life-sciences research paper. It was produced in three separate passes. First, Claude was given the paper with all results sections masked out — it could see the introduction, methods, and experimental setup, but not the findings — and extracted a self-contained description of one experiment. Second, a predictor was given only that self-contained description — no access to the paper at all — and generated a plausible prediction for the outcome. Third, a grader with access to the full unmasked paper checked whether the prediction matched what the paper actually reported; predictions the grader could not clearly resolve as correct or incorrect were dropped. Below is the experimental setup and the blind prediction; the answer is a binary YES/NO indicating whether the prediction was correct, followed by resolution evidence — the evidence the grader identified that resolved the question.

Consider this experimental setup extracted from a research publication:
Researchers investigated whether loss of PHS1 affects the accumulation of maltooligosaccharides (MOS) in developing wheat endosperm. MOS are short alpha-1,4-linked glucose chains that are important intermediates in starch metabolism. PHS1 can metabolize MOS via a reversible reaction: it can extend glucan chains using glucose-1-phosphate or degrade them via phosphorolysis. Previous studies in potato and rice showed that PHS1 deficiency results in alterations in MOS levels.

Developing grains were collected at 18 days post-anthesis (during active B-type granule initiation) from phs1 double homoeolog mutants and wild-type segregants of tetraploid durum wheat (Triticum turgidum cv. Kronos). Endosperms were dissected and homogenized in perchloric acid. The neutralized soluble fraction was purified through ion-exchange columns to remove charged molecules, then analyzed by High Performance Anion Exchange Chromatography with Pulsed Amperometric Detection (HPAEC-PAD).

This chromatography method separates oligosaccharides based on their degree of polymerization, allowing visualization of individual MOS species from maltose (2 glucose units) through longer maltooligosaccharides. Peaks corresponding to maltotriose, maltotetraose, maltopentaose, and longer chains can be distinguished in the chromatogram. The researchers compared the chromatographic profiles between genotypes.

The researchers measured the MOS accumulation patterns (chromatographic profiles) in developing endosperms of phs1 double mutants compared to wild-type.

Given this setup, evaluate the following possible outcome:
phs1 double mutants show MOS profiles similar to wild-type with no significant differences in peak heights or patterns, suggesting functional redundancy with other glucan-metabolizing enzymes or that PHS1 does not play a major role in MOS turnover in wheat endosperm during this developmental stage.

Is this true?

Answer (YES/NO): YES